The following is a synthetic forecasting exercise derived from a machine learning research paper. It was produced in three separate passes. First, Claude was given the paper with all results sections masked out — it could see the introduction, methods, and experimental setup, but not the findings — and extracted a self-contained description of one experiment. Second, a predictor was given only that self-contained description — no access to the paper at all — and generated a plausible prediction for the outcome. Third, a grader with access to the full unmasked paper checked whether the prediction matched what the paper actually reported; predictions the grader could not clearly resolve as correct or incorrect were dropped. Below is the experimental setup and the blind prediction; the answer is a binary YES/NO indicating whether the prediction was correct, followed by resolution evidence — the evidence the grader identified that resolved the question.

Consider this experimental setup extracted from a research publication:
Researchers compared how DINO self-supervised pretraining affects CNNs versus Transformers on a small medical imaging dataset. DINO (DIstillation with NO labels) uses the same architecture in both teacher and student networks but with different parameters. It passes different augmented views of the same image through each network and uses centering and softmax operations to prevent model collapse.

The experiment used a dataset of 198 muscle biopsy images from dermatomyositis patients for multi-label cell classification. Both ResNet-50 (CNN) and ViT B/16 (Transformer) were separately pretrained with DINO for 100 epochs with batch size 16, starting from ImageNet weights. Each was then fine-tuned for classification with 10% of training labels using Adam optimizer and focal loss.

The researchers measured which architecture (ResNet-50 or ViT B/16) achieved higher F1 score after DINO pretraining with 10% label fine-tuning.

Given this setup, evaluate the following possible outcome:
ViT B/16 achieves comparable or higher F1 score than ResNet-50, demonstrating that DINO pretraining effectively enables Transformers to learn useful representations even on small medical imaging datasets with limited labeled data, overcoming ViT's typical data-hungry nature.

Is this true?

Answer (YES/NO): YES